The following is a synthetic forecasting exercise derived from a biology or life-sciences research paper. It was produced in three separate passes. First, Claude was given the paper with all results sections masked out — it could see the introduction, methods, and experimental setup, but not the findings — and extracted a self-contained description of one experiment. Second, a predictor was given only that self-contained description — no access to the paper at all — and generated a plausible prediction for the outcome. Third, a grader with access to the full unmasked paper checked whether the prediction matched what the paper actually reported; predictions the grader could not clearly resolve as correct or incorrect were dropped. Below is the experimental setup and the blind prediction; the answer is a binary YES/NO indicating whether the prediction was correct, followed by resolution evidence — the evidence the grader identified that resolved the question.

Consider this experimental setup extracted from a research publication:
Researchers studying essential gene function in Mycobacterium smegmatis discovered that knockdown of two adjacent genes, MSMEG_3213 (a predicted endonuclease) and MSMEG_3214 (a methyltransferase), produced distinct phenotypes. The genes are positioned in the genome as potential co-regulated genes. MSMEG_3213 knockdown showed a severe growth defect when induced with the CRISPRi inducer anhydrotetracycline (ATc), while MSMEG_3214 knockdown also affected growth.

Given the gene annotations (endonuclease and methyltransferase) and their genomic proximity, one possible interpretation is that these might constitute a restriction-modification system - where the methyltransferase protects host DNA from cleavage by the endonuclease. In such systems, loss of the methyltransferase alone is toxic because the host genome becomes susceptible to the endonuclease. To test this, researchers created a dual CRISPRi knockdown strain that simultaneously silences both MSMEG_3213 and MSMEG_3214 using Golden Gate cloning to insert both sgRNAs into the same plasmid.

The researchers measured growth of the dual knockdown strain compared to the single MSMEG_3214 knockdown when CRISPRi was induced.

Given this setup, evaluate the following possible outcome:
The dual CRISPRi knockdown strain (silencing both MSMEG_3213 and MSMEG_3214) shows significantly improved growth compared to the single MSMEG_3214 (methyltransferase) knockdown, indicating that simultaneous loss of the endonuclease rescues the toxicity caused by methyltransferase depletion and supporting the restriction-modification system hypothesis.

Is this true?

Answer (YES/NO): NO